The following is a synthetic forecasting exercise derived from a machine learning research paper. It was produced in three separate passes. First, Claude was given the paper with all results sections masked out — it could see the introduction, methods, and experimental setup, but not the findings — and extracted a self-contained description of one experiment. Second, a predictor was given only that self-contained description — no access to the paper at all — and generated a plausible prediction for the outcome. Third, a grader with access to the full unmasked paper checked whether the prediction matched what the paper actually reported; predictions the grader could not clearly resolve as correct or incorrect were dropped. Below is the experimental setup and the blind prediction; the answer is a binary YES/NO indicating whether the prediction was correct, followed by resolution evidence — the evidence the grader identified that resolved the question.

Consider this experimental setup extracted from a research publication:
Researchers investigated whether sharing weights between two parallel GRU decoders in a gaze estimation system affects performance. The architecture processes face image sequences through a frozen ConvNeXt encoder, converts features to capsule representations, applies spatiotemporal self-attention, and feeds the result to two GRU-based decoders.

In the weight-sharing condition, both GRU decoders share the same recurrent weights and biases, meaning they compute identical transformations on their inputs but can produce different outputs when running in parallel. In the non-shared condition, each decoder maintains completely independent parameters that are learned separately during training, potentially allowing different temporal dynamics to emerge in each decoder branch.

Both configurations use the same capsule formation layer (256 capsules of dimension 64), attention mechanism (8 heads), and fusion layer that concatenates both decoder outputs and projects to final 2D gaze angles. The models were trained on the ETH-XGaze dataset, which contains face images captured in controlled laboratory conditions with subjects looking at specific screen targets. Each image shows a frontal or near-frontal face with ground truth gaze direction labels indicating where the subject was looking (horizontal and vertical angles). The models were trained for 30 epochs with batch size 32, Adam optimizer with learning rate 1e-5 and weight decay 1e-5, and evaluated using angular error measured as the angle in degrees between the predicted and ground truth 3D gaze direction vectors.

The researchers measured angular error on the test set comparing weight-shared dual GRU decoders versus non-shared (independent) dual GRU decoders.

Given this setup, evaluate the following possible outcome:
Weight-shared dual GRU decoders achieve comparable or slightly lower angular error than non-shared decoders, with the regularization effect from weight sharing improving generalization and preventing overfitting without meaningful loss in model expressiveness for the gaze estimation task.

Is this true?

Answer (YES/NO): NO